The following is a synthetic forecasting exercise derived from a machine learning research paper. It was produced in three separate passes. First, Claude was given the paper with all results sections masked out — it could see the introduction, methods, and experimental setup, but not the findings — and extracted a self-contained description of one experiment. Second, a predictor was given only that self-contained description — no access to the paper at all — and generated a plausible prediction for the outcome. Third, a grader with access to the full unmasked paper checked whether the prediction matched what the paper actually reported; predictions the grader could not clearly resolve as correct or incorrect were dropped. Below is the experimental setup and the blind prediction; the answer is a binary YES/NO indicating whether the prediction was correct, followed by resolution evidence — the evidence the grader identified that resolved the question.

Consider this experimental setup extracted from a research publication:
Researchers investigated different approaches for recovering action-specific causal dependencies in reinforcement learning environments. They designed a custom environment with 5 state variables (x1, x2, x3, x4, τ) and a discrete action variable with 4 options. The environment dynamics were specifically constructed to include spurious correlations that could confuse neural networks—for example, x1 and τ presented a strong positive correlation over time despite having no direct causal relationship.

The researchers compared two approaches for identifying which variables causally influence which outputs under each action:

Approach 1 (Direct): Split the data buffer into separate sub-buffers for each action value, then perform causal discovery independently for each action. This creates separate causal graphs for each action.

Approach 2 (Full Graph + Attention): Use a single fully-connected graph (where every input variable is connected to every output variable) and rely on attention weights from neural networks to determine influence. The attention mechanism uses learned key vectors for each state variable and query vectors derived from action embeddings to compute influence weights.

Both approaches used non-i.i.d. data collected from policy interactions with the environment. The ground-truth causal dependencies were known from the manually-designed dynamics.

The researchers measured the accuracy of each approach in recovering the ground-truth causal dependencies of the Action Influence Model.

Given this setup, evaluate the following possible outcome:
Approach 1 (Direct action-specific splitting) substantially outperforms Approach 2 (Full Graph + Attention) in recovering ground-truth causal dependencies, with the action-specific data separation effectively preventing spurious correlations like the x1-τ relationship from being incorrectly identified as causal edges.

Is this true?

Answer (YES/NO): YES